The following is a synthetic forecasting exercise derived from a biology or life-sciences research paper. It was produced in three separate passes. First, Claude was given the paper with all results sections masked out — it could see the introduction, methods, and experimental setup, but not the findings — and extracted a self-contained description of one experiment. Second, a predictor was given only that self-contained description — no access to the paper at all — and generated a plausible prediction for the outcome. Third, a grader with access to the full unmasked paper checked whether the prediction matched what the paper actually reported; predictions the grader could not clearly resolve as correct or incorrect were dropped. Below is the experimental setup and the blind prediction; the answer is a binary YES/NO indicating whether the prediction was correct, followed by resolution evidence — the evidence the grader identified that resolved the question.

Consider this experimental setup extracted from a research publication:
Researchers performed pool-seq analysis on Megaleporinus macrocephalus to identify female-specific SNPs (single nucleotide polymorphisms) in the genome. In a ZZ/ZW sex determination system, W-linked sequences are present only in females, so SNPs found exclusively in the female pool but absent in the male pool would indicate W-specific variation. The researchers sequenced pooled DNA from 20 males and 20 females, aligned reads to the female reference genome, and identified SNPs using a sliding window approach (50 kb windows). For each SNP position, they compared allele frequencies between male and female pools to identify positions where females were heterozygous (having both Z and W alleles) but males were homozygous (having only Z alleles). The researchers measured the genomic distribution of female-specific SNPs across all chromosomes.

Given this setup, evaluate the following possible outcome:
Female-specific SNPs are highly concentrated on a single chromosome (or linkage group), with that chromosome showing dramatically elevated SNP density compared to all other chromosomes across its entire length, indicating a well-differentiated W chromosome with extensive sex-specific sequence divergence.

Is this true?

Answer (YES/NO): NO